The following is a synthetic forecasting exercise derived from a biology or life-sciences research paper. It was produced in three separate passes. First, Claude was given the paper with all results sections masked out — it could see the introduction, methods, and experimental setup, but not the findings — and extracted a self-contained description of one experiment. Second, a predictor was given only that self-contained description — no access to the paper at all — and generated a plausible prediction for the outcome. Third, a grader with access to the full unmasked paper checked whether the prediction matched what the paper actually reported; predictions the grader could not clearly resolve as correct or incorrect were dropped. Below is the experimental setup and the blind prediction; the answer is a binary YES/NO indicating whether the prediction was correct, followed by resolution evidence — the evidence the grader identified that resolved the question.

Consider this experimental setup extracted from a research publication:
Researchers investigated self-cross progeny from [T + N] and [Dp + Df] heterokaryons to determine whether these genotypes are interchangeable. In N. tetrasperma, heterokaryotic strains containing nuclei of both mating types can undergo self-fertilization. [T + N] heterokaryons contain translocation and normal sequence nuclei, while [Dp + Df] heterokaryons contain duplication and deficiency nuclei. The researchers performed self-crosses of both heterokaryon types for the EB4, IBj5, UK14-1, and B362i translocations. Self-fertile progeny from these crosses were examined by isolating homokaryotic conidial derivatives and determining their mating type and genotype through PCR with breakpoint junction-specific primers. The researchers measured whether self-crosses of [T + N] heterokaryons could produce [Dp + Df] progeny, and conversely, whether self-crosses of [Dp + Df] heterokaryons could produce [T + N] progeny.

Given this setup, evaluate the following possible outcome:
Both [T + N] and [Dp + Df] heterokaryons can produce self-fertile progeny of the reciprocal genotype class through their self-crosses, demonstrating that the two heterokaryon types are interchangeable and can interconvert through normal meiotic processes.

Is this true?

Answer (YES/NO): YES